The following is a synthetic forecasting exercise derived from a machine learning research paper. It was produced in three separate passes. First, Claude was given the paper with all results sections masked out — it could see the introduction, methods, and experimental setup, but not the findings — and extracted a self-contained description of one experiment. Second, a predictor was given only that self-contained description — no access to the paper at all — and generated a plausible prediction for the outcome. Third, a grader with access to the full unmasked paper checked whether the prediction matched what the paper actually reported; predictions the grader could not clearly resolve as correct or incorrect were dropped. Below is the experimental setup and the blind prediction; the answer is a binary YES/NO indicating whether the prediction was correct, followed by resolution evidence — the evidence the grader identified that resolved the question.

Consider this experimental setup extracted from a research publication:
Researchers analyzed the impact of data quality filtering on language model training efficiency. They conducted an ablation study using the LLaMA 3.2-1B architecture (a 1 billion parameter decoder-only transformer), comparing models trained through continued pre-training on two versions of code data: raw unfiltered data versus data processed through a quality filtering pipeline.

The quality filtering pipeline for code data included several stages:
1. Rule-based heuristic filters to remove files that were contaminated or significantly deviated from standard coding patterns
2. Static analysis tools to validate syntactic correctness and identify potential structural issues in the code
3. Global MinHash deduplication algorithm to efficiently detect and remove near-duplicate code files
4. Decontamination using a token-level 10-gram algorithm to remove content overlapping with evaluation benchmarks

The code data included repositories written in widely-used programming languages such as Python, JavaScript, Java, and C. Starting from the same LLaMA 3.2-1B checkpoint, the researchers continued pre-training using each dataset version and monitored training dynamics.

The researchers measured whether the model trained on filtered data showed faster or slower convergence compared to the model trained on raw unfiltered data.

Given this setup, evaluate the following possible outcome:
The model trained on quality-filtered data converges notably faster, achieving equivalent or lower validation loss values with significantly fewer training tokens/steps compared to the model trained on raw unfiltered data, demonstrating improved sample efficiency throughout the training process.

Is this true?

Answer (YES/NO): YES